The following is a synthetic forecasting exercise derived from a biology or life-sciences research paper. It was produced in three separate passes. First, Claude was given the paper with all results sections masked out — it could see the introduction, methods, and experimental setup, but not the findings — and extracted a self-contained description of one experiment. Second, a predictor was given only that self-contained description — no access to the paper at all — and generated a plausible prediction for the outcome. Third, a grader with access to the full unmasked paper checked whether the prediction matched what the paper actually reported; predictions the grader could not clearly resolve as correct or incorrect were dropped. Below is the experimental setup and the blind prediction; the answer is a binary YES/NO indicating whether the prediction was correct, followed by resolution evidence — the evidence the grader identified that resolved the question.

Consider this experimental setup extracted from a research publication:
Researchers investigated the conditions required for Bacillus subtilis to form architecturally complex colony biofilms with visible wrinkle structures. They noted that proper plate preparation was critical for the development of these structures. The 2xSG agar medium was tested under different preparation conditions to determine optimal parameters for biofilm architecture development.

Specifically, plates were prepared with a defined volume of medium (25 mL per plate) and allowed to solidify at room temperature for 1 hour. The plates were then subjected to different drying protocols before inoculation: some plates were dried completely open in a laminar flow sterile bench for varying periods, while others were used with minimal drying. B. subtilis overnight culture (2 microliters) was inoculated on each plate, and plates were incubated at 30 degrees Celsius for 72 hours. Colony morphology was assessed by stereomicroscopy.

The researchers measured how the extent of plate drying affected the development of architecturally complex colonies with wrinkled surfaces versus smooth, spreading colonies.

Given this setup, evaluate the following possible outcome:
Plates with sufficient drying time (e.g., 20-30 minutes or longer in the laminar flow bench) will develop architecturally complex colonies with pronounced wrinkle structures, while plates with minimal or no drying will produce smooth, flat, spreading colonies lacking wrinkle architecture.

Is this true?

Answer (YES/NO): YES